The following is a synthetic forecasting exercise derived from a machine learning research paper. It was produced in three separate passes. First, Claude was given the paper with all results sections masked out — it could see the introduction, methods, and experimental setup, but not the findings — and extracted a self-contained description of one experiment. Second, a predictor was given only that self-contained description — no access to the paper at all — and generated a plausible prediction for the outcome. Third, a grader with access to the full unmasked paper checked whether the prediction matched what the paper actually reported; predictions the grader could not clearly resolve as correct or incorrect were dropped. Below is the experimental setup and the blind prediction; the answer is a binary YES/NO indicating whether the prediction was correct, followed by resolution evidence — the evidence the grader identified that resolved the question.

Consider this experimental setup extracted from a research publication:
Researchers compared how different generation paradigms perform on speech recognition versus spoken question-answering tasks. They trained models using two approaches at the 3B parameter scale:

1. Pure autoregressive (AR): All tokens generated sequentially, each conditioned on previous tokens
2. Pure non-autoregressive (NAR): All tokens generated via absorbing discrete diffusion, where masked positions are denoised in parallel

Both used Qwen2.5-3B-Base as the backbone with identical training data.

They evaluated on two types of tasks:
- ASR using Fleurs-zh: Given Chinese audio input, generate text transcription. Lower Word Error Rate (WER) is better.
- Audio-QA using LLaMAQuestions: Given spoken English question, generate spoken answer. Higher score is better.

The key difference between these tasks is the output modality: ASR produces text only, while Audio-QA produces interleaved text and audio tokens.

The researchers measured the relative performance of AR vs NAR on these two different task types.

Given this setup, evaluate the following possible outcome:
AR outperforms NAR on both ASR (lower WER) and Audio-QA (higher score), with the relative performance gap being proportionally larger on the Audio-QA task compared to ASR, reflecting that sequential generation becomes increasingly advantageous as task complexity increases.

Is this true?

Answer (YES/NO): NO